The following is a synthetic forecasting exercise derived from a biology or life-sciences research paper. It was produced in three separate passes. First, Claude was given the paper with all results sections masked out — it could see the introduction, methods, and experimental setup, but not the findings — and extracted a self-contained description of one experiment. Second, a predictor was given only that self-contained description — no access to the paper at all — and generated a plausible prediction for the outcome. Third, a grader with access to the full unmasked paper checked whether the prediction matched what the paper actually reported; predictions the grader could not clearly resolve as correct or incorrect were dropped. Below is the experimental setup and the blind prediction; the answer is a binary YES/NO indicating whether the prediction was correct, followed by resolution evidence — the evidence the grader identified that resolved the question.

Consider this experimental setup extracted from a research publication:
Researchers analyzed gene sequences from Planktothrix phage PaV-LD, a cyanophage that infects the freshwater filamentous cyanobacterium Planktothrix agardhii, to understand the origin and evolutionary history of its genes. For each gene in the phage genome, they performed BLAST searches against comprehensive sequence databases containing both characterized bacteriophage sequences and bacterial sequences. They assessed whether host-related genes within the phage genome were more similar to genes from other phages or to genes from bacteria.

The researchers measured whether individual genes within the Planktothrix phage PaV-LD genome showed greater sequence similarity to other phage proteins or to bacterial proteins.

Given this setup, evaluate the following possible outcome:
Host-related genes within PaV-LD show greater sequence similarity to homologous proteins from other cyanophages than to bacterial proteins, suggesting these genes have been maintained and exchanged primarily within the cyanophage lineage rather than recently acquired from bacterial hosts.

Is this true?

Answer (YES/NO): NO